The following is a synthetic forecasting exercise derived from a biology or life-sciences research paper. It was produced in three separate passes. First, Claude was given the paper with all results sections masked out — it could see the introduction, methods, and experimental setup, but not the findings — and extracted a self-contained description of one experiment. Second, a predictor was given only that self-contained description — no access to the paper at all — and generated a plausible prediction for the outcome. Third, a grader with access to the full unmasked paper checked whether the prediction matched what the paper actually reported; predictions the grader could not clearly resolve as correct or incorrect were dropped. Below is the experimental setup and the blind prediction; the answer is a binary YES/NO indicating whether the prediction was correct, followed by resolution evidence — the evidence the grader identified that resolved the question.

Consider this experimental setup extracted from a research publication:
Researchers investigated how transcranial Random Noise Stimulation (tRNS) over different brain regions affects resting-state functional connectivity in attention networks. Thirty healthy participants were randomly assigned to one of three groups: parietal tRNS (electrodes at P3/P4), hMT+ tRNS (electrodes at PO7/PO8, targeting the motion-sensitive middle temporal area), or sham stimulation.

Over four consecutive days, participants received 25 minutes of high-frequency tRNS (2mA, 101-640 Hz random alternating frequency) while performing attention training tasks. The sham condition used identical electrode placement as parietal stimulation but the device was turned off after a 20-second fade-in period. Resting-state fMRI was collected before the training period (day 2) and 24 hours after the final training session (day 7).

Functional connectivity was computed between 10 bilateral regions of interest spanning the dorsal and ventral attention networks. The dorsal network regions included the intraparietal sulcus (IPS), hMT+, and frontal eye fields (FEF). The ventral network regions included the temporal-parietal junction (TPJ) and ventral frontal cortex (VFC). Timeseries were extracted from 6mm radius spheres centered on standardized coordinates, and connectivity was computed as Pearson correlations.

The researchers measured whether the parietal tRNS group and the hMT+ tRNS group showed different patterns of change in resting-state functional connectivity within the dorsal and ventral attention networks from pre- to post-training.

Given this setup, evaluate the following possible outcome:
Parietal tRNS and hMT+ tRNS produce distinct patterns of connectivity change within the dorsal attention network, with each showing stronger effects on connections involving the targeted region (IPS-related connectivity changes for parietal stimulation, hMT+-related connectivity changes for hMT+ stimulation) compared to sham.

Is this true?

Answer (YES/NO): NO